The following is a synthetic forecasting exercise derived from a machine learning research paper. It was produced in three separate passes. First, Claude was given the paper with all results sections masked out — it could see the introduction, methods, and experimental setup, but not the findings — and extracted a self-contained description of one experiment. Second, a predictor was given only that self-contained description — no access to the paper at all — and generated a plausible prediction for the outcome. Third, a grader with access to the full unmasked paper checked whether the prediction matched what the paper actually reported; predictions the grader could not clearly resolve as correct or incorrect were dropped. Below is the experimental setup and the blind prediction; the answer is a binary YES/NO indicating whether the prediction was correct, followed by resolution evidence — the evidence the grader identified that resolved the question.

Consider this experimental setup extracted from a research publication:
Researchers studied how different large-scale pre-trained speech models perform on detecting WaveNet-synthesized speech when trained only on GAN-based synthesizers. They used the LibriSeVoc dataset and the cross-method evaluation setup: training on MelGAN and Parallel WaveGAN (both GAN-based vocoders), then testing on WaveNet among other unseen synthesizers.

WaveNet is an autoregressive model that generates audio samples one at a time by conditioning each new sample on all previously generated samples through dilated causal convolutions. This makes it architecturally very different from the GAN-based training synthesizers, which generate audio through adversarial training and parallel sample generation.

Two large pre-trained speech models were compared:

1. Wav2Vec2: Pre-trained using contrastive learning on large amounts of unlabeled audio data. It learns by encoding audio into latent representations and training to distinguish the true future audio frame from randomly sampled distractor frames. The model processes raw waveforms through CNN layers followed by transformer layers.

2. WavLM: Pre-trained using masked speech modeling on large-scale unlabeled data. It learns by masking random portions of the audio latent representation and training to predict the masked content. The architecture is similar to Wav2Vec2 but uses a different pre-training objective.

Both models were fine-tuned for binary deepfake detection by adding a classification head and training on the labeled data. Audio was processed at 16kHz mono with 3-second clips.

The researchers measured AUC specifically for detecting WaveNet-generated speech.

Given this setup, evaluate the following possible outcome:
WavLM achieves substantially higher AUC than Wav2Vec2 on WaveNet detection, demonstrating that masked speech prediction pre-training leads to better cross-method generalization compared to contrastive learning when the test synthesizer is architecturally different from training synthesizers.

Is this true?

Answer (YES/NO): NO